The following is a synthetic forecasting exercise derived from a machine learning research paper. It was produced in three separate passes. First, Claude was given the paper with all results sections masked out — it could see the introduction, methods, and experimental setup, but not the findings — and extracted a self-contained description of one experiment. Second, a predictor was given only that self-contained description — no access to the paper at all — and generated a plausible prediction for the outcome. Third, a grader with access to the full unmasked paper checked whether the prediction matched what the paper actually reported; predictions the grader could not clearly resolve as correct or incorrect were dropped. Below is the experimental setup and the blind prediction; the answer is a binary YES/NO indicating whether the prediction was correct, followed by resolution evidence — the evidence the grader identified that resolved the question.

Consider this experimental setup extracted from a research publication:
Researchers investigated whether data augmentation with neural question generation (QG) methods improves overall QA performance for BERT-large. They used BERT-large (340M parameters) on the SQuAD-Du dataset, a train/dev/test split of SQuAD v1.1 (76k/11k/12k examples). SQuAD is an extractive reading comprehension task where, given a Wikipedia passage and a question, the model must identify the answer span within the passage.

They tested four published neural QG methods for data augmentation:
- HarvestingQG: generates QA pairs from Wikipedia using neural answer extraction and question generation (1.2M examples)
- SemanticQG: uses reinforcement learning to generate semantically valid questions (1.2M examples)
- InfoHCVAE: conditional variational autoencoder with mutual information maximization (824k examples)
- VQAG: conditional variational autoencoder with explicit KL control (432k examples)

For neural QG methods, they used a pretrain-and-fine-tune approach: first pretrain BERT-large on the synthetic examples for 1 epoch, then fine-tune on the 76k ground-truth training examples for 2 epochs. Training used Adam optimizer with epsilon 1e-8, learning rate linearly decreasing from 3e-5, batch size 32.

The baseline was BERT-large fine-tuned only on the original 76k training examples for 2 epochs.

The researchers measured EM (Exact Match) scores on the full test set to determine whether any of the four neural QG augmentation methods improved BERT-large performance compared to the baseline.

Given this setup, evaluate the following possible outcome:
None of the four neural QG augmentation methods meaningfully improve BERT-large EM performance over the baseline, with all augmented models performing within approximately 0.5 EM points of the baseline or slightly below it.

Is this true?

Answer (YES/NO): NO